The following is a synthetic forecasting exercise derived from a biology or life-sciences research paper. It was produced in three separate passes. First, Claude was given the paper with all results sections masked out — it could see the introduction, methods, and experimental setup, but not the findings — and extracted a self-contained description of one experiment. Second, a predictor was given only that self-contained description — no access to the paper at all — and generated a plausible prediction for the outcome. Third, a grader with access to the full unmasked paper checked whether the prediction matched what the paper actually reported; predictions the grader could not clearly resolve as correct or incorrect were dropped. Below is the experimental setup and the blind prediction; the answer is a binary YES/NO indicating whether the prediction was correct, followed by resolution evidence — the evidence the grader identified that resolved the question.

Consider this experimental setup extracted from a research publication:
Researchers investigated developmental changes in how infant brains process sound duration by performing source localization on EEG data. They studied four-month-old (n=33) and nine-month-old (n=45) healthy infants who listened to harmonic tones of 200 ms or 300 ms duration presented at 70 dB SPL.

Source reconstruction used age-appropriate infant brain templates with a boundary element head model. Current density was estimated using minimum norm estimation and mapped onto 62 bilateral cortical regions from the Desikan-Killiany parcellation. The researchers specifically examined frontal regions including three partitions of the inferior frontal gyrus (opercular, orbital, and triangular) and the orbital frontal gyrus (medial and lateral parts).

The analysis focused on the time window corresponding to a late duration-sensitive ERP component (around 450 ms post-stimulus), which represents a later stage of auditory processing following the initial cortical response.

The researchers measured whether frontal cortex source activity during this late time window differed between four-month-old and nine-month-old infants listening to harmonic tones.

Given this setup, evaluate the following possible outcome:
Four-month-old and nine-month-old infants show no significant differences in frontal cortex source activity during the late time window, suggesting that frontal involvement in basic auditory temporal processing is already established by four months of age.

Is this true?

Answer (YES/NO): NO